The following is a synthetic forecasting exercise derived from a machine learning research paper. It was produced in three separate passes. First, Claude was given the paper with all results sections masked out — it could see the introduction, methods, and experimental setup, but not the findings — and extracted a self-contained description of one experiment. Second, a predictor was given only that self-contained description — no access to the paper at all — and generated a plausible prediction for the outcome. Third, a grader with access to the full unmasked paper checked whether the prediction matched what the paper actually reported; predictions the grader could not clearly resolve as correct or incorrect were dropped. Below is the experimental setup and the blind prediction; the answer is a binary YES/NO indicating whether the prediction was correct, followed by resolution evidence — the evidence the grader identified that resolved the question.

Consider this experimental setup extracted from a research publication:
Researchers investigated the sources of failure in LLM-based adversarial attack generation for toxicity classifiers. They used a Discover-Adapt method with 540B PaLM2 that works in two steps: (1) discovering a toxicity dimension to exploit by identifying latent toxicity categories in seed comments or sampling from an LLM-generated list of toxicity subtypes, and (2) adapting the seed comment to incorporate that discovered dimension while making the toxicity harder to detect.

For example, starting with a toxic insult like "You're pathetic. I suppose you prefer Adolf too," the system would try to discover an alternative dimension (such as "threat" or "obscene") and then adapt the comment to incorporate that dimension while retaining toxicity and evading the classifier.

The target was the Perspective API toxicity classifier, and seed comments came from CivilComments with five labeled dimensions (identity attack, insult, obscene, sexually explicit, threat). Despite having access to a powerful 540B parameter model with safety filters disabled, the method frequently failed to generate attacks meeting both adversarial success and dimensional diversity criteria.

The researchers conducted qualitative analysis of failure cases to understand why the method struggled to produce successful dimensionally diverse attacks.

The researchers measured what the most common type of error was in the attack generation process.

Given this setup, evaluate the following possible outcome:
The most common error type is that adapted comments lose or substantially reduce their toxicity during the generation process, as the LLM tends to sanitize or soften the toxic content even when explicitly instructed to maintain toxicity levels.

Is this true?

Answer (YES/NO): NO